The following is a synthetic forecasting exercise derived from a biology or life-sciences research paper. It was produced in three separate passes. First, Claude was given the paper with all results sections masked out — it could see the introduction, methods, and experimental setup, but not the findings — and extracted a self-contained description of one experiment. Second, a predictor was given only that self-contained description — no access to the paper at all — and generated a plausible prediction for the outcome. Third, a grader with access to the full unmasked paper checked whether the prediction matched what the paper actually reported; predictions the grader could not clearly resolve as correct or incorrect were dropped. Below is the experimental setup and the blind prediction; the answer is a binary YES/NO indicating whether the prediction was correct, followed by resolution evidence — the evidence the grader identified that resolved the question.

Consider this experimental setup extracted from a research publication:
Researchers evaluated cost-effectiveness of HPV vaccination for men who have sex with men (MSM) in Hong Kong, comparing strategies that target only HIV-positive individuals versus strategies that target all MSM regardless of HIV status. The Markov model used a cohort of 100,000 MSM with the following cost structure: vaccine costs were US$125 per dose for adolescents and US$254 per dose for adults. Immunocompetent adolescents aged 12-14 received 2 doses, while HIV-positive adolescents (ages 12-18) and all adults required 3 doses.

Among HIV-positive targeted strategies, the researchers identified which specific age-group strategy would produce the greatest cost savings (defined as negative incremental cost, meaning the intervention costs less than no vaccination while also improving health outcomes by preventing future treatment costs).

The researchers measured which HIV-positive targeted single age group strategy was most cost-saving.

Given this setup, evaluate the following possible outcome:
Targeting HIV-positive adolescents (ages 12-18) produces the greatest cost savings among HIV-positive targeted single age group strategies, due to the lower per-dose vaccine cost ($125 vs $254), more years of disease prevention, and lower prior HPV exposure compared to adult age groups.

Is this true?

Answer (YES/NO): YES